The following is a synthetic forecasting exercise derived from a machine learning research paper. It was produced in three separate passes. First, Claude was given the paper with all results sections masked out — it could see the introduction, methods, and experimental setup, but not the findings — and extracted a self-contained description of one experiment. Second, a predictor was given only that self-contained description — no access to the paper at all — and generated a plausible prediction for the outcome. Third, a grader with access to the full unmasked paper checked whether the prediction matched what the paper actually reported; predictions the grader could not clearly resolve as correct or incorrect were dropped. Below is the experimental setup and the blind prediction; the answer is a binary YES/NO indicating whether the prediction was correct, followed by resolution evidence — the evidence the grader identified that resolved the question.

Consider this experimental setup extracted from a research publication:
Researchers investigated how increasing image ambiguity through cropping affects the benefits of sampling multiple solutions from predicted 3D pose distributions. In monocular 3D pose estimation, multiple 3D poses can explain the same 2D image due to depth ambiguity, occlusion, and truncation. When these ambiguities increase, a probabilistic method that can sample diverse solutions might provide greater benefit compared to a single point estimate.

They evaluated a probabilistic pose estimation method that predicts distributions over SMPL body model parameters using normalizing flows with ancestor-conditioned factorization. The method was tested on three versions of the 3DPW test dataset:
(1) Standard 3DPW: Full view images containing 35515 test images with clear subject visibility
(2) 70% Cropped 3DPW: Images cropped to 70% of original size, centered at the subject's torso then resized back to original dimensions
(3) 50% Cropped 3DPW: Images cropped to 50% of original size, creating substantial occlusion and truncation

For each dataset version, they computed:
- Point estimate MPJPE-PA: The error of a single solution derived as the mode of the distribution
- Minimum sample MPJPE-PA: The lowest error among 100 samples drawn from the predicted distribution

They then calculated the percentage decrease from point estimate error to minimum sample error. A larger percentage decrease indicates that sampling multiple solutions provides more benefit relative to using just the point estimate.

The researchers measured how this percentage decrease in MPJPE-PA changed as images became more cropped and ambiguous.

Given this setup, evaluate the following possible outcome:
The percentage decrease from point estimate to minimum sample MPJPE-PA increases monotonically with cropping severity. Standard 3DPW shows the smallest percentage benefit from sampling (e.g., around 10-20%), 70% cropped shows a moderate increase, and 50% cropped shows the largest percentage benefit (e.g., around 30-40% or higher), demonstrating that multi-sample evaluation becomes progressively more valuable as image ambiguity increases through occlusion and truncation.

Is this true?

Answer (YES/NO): NO